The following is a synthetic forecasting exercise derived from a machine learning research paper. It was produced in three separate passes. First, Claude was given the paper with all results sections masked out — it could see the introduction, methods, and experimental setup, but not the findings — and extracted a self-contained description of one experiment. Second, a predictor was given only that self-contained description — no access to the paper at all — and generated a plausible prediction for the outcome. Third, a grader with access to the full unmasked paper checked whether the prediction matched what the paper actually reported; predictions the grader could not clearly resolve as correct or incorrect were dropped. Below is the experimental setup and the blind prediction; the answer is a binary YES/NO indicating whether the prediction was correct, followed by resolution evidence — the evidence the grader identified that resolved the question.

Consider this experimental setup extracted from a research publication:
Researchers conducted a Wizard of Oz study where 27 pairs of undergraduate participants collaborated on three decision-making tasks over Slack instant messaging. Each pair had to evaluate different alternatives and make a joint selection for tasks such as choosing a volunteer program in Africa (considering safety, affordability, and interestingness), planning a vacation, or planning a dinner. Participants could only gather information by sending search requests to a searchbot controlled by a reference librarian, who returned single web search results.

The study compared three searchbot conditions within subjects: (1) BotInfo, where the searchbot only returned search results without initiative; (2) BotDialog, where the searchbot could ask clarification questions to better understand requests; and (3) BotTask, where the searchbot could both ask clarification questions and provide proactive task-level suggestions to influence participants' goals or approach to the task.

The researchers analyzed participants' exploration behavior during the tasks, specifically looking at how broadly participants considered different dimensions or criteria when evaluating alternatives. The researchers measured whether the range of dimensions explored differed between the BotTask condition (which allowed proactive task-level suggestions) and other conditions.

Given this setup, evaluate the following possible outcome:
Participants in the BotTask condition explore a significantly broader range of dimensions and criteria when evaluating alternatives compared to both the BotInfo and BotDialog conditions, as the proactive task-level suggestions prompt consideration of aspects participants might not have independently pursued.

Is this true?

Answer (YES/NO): YES